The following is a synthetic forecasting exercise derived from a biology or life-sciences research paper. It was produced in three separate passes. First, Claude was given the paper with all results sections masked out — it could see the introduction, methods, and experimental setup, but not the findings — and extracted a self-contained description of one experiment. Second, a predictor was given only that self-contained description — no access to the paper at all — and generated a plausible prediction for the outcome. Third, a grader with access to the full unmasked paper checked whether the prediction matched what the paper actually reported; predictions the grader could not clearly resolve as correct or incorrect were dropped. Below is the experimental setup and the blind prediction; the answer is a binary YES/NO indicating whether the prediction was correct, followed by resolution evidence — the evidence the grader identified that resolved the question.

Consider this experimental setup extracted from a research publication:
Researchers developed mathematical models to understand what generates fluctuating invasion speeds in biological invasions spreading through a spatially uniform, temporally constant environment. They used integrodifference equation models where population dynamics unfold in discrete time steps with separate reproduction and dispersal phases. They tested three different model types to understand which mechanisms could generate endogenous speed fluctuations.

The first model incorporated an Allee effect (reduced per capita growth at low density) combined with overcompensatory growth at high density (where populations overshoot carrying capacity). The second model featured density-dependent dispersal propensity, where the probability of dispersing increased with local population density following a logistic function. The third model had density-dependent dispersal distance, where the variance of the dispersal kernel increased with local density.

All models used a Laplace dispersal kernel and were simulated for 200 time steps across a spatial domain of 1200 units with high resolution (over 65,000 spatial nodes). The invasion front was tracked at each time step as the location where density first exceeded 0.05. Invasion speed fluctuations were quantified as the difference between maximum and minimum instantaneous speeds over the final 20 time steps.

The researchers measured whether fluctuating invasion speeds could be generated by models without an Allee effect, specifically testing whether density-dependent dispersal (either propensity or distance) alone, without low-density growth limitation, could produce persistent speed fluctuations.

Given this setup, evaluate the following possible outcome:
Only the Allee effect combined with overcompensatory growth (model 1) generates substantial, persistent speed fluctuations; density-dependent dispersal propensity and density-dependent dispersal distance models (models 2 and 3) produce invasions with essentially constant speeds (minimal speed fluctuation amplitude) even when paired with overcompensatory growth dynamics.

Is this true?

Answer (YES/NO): NO